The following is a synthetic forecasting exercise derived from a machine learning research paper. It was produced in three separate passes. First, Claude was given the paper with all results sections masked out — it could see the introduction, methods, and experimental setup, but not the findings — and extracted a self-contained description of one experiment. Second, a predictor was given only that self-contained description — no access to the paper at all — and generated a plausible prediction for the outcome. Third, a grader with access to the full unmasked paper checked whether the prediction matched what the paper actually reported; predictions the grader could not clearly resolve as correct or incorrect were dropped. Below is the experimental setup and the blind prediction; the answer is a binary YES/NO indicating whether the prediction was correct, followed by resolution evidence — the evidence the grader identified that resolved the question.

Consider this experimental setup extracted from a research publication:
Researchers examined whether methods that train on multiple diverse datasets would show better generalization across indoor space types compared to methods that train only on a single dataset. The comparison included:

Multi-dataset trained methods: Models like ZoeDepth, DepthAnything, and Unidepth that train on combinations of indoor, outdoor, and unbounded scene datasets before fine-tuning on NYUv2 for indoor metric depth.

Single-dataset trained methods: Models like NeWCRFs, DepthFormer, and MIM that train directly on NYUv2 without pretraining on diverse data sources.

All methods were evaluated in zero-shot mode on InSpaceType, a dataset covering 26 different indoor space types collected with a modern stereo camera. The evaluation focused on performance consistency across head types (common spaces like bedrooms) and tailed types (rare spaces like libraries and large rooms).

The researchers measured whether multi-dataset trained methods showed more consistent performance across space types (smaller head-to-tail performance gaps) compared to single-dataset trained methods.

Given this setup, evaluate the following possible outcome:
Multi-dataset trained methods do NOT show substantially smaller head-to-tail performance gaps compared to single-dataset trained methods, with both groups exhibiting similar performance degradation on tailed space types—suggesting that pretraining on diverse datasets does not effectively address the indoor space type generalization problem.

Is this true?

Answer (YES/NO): NO